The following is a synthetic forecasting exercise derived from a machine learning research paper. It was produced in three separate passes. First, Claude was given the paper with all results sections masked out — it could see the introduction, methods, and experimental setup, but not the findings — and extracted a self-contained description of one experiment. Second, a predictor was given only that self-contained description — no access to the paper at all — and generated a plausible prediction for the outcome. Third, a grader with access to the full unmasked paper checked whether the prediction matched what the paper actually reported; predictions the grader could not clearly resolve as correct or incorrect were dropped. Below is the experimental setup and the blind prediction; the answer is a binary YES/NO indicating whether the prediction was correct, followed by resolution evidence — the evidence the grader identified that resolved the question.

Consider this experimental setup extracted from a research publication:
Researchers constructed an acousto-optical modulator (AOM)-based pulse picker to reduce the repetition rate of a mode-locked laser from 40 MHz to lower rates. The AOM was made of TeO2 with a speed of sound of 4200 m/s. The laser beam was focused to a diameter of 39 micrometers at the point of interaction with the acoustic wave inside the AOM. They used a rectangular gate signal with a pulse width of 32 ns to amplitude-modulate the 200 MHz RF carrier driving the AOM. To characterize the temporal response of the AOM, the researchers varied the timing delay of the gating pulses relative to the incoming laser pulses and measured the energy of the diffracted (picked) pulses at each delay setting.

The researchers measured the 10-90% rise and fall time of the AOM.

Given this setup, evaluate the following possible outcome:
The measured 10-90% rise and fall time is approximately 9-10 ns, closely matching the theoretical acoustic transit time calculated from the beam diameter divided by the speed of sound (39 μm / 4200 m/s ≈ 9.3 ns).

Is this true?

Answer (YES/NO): NO